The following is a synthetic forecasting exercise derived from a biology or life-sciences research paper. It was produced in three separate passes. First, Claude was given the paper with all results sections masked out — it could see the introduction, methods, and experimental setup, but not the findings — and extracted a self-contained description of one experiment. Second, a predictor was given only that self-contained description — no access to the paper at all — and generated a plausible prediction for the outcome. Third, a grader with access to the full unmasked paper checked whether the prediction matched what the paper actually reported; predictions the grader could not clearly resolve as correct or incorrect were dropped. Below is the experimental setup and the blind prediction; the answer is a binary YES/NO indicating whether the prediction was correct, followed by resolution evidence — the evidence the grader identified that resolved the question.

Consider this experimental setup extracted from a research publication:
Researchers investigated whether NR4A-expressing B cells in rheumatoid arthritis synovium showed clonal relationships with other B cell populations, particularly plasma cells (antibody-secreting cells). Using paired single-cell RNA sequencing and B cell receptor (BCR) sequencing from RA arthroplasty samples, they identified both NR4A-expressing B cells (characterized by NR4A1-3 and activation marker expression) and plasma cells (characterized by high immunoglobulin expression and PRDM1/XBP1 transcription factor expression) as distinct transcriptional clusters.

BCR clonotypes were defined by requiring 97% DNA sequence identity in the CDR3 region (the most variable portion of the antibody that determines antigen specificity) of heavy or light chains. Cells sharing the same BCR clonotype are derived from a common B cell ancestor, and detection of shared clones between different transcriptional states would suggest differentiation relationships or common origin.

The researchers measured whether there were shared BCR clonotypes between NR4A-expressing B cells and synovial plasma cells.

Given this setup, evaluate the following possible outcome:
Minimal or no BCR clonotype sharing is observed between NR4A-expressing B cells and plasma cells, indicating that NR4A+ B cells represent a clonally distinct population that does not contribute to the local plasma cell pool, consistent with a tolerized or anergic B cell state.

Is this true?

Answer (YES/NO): NO